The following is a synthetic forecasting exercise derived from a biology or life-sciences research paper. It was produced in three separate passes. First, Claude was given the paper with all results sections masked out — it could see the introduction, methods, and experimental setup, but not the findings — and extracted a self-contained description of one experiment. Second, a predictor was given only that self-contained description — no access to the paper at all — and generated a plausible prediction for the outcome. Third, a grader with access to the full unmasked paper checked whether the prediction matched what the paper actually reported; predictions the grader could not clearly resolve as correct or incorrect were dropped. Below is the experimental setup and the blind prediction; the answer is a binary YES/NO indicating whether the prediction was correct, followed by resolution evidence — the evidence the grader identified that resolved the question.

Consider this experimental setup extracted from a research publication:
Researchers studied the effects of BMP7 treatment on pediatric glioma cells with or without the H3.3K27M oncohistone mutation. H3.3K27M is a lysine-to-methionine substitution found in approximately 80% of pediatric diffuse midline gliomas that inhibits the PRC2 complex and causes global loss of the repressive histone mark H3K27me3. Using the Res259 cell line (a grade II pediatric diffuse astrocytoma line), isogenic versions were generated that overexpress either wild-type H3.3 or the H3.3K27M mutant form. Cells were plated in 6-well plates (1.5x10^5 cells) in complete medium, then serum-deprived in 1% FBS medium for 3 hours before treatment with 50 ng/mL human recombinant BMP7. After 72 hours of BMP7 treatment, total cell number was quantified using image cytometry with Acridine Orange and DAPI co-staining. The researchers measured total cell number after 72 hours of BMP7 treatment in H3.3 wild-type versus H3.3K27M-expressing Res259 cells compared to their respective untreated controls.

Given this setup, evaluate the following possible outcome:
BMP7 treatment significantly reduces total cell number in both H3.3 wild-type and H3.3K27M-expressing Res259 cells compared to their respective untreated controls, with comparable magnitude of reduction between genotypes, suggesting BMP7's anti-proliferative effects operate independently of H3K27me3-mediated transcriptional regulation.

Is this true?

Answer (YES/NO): NO